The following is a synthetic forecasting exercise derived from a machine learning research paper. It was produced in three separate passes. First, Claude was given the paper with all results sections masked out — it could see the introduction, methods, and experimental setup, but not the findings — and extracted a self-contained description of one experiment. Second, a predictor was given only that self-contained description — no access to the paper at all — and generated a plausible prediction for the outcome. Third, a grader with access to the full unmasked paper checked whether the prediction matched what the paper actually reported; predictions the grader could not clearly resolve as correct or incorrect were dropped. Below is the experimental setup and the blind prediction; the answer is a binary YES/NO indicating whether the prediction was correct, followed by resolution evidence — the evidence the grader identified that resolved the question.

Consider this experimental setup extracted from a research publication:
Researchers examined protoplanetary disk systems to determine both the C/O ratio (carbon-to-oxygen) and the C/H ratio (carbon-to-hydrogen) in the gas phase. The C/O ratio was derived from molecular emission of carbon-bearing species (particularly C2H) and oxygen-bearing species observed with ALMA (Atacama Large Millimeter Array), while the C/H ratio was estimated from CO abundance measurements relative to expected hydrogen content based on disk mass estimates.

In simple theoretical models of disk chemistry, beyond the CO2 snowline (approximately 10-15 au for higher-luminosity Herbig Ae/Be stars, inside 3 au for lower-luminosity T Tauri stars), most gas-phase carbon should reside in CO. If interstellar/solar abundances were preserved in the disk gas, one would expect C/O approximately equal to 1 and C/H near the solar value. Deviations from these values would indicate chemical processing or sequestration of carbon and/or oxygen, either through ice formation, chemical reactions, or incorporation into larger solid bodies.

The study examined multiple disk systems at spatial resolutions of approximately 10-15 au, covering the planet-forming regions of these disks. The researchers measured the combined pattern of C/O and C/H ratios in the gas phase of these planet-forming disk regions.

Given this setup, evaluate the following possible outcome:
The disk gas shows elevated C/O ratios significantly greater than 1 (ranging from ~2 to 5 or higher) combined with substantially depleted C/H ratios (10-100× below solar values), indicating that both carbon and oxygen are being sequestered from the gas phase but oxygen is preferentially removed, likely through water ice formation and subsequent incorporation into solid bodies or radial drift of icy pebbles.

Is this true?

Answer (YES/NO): NO